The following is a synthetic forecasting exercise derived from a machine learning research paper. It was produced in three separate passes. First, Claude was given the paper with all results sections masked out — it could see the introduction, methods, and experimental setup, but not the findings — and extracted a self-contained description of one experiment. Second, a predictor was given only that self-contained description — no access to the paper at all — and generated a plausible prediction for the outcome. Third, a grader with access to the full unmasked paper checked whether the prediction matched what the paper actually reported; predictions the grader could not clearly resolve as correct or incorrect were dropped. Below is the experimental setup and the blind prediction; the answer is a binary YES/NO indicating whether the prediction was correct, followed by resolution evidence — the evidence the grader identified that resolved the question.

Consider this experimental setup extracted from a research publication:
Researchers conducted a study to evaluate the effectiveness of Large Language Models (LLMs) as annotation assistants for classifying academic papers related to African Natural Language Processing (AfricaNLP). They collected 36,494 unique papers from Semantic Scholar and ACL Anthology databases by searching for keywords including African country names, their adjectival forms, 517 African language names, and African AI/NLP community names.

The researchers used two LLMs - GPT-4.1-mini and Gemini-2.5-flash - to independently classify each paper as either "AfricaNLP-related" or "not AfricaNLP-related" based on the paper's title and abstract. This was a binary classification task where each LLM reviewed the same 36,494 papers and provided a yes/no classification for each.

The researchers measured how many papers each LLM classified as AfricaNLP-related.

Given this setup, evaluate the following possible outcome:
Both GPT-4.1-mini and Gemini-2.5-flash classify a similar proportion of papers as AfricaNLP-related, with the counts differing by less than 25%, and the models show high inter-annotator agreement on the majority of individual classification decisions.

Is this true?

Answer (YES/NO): NO